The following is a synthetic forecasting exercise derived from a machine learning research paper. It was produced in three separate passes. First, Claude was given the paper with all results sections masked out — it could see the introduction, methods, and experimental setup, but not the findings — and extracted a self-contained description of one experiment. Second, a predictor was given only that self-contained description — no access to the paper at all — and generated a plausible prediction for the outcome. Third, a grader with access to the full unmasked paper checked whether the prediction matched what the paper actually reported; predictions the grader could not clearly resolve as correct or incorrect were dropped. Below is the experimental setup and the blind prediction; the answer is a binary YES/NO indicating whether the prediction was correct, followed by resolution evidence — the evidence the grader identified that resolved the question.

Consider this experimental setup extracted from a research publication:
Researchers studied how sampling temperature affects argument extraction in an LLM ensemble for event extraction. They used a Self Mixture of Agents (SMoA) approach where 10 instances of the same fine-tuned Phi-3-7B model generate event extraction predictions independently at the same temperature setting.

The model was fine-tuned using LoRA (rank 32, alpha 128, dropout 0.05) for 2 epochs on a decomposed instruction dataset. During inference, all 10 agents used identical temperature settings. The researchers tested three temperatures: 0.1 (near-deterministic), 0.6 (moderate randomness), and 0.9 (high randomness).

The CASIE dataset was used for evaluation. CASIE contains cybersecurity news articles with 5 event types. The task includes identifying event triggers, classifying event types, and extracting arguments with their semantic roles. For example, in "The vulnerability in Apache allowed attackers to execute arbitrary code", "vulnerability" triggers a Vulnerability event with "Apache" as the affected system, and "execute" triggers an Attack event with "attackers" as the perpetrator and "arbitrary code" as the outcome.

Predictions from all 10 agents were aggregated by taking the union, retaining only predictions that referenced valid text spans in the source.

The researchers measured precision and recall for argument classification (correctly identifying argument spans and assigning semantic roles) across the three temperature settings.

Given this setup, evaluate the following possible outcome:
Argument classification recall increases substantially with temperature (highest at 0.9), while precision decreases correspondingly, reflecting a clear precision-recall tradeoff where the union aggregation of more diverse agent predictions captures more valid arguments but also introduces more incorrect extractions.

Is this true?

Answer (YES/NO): YES